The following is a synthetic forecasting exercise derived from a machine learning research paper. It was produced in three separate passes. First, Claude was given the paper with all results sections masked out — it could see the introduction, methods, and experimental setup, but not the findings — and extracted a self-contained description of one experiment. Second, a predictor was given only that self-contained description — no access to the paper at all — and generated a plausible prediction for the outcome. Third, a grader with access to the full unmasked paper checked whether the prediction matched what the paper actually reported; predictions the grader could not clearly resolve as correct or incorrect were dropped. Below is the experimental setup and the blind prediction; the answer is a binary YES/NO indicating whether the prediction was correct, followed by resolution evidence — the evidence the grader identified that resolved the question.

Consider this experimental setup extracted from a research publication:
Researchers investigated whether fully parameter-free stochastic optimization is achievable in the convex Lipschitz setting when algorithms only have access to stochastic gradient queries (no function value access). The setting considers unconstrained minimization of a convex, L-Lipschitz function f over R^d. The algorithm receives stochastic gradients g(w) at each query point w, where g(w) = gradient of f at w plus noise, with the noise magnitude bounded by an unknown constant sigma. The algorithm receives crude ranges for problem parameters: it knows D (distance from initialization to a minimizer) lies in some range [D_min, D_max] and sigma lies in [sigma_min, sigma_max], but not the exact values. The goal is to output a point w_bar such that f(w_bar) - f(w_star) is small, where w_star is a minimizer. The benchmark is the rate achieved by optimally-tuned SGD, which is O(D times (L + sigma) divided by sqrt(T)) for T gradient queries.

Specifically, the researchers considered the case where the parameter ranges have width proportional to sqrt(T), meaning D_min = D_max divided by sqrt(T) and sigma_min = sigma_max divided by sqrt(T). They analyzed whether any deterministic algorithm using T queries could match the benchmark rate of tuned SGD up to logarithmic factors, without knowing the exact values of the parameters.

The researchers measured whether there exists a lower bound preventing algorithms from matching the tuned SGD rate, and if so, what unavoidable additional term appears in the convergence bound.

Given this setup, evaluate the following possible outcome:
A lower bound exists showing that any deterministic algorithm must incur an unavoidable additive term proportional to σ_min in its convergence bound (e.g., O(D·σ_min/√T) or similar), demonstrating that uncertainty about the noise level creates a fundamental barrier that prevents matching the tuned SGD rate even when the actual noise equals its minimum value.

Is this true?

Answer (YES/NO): NO